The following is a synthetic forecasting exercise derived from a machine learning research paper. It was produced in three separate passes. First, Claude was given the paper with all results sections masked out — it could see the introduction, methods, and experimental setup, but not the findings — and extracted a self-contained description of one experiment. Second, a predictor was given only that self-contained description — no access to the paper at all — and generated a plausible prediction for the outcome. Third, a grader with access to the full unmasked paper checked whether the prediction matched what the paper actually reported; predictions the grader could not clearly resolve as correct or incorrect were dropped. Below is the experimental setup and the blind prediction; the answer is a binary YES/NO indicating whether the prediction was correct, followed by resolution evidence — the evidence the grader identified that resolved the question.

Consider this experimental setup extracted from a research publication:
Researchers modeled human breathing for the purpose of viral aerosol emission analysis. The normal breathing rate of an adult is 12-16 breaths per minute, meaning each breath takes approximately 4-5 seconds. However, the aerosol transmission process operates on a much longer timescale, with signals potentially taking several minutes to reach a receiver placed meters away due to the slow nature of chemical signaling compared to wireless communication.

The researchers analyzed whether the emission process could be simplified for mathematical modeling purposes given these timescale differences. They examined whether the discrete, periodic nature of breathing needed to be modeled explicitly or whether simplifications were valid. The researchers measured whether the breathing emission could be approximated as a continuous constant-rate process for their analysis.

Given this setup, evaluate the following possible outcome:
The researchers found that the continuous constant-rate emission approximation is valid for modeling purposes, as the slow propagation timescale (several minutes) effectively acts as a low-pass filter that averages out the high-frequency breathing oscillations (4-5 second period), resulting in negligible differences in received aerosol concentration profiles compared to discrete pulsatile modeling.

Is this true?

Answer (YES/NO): NO